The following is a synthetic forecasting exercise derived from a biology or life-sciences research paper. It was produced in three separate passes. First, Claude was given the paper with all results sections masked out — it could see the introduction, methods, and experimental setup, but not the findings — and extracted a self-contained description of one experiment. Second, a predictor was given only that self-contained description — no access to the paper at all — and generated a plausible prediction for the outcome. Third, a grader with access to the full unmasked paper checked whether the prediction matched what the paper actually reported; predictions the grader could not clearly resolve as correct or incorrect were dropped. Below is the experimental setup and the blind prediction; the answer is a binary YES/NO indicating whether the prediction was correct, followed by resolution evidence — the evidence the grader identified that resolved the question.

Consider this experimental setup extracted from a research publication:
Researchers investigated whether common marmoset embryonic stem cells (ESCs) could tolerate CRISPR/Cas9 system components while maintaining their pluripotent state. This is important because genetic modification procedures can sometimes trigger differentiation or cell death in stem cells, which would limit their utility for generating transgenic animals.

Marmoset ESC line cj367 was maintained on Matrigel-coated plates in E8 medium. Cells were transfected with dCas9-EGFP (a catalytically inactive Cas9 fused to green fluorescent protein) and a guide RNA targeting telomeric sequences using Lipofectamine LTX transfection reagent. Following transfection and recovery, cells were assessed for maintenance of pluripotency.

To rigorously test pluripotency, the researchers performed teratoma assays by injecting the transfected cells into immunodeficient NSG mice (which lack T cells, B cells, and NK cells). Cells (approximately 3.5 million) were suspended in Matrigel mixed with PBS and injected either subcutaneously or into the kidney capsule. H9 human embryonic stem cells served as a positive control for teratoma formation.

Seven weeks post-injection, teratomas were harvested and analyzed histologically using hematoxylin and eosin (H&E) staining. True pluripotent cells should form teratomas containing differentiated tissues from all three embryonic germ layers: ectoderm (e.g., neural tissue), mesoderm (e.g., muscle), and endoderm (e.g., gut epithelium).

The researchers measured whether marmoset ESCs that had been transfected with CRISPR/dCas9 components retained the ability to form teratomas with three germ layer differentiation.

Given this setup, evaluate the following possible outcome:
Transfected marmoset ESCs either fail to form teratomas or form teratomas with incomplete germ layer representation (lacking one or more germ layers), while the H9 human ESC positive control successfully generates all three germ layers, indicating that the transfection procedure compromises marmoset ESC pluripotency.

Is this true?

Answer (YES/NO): NO